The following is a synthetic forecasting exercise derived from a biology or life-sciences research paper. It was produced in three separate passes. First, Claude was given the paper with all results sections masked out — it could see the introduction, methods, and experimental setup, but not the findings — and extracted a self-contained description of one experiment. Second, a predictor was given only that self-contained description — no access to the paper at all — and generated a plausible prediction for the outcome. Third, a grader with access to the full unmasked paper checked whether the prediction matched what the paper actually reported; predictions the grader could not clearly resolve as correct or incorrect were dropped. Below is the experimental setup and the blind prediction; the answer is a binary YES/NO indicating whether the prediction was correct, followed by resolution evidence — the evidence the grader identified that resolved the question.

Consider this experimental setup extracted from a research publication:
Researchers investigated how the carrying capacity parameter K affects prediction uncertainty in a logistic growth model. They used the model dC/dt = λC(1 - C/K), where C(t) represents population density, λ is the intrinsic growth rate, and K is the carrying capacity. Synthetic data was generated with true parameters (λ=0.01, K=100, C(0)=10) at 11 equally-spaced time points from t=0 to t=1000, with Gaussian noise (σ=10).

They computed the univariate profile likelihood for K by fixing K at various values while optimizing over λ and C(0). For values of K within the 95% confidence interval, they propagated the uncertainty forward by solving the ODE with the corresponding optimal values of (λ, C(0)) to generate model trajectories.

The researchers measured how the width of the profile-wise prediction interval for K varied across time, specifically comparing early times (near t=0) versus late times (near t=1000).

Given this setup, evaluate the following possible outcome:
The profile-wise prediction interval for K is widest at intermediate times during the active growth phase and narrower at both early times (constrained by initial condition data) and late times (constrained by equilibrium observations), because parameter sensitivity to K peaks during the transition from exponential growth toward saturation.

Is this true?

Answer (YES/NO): NO